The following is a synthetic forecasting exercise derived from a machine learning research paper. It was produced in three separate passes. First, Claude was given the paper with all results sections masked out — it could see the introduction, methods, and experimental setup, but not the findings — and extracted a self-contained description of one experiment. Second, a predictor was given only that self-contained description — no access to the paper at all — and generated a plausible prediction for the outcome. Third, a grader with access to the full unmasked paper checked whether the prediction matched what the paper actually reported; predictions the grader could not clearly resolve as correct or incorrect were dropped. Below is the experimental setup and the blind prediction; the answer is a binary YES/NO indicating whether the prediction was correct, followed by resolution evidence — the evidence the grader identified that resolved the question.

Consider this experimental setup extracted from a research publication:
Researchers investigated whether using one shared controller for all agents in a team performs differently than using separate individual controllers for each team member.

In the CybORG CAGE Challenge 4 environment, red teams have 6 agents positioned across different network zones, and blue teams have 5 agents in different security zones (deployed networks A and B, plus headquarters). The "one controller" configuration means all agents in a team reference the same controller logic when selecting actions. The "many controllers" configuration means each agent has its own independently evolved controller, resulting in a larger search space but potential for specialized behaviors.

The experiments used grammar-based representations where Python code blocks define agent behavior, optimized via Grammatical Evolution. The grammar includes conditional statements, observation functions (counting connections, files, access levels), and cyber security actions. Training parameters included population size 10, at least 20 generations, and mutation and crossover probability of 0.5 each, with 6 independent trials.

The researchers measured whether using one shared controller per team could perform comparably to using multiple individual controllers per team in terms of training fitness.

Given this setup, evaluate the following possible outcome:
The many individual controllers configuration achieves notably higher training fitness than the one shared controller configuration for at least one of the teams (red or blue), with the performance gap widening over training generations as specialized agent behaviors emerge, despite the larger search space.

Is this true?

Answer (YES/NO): NO